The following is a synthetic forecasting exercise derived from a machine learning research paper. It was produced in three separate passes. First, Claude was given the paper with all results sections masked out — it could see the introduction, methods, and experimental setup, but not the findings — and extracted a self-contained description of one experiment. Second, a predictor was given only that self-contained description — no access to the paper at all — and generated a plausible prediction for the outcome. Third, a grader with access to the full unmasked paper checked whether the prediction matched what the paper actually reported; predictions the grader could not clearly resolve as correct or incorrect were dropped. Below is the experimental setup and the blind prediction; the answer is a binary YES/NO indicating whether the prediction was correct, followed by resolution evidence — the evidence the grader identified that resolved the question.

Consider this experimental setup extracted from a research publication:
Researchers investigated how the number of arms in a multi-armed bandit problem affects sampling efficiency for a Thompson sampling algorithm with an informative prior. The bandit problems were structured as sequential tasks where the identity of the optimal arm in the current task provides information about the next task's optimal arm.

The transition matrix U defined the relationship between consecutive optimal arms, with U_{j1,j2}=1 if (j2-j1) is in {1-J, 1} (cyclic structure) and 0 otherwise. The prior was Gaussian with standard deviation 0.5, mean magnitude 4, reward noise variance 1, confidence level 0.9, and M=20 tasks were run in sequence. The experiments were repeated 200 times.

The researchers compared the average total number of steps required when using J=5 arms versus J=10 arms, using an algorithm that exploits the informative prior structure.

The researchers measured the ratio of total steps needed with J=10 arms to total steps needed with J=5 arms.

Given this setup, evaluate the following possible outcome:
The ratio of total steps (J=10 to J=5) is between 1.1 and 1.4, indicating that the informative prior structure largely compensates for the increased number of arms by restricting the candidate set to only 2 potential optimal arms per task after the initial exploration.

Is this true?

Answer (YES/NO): NO